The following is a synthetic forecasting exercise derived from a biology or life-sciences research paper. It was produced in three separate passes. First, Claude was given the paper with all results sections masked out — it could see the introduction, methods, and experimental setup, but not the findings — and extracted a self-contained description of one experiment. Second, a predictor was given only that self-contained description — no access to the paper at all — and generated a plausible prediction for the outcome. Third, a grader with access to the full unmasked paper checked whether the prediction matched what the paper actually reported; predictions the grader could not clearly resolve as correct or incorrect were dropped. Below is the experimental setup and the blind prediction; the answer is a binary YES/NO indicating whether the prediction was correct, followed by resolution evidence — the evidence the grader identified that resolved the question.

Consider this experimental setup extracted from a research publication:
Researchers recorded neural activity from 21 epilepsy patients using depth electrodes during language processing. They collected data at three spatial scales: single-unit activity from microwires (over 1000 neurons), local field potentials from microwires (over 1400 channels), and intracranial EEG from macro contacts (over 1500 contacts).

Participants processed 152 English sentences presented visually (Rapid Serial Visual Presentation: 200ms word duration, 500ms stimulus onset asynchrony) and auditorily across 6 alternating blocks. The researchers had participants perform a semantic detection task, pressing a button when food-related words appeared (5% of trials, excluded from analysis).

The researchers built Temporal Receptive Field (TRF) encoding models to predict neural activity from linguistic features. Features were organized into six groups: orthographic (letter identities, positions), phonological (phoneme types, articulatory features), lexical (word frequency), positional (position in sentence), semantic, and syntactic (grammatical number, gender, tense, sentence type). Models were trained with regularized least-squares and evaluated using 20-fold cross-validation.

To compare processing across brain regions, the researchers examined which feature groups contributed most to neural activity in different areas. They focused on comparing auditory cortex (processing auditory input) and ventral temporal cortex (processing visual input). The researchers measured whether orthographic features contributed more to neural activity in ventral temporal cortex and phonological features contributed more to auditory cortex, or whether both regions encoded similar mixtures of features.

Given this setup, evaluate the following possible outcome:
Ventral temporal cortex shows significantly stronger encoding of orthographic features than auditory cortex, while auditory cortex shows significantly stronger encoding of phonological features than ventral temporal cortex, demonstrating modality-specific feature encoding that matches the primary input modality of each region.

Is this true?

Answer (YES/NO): YES